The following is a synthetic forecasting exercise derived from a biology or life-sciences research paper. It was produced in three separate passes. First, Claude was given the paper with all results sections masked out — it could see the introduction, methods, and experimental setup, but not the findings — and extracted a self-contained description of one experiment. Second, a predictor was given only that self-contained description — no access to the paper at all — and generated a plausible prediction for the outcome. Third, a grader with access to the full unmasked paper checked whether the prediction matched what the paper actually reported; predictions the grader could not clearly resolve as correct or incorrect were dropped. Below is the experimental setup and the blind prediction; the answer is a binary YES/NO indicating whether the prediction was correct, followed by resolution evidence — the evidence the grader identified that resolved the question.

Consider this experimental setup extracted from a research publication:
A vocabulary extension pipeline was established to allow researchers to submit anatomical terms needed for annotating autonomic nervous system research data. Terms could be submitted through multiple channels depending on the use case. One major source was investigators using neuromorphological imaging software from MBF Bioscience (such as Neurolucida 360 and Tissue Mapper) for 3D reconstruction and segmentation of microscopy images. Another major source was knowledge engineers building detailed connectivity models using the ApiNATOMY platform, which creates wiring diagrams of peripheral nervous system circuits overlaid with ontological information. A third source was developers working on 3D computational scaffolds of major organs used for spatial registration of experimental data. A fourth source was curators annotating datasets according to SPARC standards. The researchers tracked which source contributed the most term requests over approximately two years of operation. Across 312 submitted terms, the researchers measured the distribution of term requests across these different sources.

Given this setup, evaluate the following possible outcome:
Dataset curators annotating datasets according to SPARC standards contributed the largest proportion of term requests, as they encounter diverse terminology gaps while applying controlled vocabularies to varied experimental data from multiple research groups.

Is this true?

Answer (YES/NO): NO